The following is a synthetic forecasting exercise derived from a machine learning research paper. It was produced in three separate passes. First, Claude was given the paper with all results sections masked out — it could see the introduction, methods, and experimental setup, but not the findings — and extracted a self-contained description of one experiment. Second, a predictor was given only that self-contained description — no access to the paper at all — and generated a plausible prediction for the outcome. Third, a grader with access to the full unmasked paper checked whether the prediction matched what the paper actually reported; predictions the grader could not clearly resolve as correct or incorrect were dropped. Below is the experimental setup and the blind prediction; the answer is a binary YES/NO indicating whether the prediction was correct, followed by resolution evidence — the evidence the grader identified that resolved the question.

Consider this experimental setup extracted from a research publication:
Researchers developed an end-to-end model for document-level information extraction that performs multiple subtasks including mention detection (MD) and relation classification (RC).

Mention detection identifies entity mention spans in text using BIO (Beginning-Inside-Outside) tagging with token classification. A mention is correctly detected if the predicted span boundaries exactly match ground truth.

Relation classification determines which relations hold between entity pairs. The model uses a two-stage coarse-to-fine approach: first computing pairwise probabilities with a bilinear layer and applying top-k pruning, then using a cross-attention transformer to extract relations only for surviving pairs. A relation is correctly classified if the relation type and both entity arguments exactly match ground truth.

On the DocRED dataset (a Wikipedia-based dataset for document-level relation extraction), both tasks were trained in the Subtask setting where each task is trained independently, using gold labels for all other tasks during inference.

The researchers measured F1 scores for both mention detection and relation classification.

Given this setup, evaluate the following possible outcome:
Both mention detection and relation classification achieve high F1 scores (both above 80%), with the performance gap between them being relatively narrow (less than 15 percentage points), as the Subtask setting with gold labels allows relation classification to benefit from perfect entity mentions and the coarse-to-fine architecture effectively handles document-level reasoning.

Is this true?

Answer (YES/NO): NO